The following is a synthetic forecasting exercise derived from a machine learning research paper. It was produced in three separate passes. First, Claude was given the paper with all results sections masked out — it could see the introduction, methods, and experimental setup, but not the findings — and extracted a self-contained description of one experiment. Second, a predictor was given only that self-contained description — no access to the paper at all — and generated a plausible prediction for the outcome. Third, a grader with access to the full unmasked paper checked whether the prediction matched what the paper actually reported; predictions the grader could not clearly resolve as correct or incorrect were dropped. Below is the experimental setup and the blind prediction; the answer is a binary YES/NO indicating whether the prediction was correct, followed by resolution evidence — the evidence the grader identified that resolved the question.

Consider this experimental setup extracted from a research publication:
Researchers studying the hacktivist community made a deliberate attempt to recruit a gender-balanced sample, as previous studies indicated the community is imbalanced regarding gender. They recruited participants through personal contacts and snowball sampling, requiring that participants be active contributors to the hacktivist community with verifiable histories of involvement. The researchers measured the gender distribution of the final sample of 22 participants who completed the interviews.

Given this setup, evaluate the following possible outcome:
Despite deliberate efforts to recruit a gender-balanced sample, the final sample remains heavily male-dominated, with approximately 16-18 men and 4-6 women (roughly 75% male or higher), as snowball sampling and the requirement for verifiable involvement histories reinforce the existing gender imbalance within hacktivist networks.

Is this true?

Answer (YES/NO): NO